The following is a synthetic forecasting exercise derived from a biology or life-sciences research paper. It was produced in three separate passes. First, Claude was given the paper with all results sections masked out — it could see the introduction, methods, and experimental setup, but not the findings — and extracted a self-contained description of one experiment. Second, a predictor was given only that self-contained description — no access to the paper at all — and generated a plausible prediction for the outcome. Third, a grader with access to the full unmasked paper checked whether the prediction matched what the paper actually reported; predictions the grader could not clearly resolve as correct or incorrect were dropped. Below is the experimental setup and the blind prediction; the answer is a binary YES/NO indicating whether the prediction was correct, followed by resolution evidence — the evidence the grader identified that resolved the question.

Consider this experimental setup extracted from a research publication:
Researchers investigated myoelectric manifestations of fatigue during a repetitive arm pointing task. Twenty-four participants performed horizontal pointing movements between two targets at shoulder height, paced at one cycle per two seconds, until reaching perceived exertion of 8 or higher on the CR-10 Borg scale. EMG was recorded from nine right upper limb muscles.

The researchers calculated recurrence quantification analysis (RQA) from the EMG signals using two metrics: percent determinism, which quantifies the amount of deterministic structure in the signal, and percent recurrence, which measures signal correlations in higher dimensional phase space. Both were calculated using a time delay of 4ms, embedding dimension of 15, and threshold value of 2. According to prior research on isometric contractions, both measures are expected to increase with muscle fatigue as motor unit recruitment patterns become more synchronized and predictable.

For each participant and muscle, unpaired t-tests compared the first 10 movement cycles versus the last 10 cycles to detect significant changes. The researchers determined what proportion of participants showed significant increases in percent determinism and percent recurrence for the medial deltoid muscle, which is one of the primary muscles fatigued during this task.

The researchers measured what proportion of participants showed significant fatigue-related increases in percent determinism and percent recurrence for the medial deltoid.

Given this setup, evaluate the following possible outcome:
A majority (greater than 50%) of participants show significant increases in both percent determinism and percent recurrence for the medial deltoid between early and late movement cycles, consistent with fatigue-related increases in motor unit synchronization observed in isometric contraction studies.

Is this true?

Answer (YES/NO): NO